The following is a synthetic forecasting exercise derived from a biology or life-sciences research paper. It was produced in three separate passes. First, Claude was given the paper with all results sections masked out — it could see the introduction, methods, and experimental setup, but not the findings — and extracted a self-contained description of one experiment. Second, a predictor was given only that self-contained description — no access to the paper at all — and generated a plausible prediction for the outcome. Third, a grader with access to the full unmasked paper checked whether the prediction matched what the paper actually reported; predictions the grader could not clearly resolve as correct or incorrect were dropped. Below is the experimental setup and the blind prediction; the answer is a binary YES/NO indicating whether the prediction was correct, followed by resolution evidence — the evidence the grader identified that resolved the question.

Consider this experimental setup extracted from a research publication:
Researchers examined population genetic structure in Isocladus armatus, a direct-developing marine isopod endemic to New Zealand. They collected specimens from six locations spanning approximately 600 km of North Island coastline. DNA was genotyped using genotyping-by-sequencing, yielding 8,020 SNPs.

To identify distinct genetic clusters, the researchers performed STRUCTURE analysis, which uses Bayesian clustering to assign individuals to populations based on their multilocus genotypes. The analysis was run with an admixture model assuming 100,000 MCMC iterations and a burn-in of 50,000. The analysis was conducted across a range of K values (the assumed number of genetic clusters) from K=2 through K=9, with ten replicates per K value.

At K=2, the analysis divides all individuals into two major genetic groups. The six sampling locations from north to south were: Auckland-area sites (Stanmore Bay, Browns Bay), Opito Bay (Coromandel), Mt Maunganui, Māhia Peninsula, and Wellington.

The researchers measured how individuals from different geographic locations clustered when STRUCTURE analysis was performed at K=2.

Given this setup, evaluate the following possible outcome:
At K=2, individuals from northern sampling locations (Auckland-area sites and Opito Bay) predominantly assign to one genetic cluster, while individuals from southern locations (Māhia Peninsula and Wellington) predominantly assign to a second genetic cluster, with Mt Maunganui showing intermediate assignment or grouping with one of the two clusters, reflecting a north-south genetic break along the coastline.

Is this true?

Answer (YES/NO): NO